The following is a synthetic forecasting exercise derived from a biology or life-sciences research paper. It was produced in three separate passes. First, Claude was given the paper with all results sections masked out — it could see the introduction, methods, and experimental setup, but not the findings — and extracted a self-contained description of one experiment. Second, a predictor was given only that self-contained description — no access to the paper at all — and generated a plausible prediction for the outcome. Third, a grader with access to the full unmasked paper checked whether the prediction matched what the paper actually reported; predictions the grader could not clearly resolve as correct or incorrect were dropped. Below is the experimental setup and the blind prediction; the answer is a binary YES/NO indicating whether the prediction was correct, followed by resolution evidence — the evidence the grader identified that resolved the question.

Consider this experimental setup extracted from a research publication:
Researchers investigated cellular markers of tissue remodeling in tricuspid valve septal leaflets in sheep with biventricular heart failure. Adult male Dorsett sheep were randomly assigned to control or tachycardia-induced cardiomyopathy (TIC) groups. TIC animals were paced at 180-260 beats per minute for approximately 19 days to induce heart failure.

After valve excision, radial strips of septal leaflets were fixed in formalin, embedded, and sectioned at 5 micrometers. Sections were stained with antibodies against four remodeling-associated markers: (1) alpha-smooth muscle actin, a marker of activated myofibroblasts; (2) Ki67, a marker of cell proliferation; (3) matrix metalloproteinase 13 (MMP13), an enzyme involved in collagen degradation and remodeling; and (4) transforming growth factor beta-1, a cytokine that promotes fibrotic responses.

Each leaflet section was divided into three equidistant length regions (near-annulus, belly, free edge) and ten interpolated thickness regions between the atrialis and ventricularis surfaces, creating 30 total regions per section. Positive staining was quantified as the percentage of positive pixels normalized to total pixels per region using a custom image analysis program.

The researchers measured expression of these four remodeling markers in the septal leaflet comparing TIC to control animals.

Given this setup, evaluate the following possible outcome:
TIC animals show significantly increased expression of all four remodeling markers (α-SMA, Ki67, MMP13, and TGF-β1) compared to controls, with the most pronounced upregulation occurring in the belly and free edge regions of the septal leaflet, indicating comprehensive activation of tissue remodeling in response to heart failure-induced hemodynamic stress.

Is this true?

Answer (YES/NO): NO